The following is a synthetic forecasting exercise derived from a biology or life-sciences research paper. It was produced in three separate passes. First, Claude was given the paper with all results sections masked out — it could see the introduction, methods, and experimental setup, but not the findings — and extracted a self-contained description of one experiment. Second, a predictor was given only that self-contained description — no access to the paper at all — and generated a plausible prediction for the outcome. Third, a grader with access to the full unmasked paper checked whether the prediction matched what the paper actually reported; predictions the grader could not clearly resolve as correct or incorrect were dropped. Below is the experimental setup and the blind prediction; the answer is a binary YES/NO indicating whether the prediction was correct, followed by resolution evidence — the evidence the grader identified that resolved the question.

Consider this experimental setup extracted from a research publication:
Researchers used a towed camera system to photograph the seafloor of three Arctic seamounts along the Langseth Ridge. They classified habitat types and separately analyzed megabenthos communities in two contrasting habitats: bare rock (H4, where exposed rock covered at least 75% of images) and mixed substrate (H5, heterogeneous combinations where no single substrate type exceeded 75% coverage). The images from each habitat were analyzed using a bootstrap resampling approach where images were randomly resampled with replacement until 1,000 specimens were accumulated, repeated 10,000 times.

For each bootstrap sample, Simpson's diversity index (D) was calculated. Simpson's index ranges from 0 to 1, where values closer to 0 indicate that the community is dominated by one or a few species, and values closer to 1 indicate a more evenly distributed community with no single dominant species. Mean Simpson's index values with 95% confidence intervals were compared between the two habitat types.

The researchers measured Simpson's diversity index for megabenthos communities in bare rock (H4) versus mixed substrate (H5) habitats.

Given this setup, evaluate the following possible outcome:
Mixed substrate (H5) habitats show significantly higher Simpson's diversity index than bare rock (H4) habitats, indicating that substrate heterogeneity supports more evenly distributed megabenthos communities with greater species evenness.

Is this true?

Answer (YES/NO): NO